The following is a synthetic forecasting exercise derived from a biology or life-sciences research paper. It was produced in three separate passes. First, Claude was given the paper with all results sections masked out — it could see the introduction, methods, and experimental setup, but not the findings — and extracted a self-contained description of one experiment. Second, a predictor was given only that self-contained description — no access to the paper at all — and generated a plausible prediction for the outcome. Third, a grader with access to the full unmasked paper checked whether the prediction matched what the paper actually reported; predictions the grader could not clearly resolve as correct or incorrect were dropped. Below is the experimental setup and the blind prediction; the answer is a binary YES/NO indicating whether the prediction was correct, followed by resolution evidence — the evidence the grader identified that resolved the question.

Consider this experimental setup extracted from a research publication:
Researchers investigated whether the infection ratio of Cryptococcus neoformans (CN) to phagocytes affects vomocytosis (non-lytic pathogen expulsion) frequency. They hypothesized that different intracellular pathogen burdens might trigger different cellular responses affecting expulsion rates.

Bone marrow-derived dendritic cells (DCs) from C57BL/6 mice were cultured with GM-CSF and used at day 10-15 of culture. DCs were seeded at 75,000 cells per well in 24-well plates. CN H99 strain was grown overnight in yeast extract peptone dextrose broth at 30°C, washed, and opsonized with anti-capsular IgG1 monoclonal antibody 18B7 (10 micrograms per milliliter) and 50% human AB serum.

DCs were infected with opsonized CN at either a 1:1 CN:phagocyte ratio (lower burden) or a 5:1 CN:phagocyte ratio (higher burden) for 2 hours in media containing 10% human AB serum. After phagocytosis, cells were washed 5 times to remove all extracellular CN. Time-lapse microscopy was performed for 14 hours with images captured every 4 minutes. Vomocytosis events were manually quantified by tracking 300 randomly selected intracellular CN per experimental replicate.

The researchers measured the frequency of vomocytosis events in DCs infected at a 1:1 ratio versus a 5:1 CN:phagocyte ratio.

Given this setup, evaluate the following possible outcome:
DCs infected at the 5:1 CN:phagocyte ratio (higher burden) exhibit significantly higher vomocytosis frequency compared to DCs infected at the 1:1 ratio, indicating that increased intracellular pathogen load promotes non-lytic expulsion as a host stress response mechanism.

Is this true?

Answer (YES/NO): NO